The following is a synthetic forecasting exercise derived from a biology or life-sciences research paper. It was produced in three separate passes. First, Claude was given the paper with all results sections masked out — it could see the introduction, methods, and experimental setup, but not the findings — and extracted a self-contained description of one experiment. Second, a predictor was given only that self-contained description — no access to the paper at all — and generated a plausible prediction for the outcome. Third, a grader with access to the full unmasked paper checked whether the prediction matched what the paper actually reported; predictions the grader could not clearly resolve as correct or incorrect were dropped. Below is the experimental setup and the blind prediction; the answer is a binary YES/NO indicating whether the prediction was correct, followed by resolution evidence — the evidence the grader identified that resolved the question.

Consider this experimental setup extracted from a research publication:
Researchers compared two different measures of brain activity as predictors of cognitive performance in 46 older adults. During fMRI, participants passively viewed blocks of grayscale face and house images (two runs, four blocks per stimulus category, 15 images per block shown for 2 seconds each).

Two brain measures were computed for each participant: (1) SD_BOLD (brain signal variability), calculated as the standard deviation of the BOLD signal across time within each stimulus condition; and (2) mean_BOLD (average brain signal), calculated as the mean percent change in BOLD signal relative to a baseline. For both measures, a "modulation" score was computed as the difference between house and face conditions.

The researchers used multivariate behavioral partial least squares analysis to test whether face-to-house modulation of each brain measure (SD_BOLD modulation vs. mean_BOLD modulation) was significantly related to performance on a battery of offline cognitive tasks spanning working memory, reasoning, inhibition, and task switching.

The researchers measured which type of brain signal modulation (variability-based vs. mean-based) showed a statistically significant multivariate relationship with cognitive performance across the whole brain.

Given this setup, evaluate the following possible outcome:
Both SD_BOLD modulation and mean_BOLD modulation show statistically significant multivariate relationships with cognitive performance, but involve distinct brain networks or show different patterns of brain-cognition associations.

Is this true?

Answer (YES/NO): NO